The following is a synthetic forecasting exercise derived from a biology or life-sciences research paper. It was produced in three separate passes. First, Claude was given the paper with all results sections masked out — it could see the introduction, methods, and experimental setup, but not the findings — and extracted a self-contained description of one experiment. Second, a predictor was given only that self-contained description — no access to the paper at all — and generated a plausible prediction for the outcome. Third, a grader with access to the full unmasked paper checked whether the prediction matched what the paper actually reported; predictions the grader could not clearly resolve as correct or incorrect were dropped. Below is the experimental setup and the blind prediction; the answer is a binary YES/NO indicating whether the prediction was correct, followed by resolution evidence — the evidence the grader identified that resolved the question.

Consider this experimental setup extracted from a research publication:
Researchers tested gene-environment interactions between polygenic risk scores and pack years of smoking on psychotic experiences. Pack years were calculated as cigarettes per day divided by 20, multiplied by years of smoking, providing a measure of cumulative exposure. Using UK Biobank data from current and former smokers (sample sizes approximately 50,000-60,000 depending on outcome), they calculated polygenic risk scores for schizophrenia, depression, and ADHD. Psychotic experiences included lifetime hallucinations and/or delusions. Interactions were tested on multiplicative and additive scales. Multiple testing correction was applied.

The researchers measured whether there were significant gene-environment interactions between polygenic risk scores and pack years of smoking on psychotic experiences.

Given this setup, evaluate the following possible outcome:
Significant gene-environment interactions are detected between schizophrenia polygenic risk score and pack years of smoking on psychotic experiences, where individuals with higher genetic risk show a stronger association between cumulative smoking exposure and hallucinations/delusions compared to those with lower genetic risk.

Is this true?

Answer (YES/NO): NO